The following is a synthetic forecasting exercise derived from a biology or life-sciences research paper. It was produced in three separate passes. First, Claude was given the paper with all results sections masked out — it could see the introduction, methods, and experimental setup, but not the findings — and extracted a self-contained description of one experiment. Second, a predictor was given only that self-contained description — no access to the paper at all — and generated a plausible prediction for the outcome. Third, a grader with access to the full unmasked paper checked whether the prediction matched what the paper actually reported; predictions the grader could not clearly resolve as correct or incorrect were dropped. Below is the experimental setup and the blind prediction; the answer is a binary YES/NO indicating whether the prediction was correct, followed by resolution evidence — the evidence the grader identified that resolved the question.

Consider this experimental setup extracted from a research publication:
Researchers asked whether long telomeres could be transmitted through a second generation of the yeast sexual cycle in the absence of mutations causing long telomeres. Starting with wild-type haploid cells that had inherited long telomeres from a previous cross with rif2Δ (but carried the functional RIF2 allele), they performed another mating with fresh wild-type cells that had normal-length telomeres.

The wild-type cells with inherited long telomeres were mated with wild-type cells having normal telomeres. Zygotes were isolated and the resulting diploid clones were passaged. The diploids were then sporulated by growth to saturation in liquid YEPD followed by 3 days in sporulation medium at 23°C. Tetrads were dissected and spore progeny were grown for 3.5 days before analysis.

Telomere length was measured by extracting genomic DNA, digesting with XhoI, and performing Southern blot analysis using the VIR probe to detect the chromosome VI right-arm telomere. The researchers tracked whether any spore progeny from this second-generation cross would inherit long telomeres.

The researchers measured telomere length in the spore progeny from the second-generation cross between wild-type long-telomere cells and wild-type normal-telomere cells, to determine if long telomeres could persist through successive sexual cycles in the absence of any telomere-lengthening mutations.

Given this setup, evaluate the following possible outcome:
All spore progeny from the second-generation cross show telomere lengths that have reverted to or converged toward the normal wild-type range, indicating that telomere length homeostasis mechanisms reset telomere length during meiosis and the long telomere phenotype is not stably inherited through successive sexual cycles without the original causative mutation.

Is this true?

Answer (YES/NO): NO